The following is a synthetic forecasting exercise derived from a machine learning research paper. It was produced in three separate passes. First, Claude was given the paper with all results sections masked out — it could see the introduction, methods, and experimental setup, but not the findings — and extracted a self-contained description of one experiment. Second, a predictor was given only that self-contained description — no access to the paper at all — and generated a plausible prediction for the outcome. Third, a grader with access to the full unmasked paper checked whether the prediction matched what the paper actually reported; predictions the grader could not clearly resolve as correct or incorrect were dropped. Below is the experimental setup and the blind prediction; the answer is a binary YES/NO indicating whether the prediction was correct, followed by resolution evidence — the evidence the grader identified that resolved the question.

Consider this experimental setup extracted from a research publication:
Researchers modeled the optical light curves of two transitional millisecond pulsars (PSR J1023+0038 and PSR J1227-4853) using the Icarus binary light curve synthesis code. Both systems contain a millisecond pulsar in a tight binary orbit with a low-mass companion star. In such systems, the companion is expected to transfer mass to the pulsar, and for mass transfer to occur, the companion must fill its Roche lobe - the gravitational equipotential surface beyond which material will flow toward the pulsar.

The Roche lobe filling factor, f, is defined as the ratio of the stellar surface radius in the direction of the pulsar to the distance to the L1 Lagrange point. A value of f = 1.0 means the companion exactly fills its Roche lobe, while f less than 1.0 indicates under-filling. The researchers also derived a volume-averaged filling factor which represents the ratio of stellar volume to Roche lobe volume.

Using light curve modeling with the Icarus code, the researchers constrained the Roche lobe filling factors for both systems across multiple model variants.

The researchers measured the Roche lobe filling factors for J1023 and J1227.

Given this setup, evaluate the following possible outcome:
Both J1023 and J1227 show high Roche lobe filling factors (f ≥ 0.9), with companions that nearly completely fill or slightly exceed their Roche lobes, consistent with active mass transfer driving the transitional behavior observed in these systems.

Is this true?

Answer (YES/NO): NO